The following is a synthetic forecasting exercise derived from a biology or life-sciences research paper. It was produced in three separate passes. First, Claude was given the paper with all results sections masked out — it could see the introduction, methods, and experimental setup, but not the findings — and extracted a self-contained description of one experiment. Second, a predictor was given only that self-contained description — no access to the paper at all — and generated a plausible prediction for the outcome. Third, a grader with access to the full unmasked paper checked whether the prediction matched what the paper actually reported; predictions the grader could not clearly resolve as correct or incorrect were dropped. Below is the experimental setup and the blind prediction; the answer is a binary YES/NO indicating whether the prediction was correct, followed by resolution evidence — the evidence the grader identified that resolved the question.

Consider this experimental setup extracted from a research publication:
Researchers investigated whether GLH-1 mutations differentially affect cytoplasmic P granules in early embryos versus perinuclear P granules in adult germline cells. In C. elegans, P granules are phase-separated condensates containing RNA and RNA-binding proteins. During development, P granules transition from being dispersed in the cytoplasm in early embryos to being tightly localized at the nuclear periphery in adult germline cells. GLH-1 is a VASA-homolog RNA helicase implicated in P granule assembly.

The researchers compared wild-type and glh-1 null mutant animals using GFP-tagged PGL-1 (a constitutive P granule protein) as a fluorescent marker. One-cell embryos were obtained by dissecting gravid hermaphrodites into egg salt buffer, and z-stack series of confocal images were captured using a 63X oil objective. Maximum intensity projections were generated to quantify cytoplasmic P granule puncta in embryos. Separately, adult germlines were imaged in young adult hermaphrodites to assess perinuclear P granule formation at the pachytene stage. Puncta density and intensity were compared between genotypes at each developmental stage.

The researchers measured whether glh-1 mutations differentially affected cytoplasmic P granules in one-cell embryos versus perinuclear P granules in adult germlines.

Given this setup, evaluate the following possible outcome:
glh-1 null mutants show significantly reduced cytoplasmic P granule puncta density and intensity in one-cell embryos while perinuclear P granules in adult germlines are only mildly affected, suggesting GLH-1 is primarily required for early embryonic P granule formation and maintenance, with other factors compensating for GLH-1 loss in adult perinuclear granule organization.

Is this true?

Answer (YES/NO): NO